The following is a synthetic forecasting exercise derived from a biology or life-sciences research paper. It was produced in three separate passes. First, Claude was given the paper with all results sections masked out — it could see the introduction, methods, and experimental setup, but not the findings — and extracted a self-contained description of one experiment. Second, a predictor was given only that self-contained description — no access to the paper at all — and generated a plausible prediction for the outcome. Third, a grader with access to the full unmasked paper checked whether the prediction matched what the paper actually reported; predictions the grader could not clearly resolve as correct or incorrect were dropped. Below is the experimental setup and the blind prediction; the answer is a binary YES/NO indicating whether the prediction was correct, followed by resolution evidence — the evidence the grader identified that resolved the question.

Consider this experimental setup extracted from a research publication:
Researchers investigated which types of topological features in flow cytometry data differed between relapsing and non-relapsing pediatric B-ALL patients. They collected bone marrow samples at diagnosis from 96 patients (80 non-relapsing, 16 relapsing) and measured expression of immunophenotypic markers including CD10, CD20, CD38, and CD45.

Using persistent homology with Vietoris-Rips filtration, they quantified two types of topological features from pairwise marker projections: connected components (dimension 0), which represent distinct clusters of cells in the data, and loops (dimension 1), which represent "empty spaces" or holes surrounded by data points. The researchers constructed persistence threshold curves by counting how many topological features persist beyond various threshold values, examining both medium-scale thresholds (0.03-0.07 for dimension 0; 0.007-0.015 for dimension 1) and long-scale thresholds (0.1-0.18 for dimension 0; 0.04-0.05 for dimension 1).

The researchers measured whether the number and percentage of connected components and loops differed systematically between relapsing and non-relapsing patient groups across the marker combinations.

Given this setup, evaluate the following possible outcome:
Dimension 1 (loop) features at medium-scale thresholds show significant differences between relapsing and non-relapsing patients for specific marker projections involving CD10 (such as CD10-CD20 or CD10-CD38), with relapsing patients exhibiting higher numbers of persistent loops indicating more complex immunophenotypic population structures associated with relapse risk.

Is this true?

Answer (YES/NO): NO